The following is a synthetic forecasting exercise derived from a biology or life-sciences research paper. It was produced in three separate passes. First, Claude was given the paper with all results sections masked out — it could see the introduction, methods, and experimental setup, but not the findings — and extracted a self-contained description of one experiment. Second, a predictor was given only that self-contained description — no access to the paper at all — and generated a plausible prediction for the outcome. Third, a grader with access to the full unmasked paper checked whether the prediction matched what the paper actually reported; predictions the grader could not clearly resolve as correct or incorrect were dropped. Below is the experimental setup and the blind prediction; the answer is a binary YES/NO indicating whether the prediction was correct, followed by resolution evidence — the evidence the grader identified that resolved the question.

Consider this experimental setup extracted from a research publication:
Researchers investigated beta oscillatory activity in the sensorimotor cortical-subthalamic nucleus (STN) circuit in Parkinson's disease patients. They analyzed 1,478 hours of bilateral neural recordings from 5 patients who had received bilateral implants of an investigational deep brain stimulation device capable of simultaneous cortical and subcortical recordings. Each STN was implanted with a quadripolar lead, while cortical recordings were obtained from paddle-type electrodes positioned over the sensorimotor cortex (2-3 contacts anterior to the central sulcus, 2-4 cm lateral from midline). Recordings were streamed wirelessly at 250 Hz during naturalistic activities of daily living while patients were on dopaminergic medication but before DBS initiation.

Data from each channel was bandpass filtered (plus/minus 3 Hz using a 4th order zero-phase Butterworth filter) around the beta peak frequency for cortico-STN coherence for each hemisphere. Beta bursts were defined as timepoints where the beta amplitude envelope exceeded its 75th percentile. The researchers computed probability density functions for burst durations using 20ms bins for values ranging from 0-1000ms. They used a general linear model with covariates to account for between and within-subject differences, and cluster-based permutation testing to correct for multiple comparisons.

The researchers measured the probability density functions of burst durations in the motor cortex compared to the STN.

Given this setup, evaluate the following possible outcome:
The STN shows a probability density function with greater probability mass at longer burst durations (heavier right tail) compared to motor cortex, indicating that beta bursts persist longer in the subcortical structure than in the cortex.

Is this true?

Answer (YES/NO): YES